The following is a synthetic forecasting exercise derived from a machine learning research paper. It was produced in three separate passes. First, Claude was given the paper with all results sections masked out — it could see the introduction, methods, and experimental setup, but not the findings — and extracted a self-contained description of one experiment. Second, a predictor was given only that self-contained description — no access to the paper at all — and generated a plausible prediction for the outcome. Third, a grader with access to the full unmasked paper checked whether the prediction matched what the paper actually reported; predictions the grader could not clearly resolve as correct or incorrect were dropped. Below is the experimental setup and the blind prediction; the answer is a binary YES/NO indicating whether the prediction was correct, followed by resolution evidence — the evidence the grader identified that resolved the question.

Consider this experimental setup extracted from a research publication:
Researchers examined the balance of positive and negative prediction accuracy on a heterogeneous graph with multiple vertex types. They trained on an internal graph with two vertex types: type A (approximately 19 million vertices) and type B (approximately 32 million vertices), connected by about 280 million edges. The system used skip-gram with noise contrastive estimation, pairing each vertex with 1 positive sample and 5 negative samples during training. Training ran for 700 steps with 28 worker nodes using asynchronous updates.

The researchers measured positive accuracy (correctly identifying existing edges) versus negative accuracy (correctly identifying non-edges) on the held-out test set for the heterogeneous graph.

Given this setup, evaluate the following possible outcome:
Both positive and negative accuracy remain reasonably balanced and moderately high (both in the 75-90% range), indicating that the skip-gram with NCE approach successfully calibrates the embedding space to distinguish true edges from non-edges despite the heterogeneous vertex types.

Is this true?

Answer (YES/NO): NO